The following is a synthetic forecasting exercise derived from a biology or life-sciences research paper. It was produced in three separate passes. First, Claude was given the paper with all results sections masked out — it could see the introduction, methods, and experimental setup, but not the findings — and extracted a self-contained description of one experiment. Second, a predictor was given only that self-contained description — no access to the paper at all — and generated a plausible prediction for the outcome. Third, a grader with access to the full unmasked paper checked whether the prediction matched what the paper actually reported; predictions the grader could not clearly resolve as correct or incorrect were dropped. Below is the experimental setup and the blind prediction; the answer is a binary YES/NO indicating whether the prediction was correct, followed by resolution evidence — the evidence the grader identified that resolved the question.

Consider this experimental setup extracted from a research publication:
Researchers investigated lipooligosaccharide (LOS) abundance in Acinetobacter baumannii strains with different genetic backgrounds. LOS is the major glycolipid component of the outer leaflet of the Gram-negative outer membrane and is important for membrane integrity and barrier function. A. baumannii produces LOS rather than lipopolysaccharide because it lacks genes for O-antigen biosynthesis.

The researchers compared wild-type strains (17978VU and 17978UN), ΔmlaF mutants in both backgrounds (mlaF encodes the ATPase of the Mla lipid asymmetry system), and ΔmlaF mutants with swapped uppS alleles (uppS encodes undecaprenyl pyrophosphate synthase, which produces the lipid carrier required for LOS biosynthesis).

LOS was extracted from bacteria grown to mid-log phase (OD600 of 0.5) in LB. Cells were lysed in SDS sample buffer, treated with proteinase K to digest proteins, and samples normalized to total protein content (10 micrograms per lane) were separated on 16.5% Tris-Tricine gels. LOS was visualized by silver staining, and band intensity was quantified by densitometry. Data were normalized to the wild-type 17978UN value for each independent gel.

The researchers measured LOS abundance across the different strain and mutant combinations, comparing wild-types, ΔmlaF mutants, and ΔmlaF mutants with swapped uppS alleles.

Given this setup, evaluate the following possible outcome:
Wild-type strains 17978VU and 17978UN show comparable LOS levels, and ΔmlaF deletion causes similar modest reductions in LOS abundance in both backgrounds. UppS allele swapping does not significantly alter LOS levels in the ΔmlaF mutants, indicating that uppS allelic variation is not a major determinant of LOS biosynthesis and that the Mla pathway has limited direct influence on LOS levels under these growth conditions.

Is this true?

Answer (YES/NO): NO